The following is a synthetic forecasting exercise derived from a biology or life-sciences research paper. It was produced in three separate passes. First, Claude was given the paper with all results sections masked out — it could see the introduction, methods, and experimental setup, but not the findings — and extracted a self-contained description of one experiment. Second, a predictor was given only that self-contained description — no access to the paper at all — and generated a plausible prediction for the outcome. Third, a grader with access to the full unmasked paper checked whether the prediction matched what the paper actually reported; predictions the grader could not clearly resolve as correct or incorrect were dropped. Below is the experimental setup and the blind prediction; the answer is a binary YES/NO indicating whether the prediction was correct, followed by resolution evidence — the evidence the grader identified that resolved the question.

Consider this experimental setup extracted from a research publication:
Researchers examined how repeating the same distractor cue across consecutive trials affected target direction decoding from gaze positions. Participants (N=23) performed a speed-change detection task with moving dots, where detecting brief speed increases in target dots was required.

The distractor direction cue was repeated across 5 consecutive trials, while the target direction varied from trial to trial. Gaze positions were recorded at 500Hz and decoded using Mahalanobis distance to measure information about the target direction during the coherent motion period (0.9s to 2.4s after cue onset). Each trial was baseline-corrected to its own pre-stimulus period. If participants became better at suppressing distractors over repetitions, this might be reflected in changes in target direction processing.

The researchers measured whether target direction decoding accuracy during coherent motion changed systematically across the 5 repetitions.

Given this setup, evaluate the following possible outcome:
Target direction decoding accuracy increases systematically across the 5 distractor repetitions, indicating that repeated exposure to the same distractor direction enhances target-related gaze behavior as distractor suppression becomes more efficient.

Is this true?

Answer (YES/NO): NO